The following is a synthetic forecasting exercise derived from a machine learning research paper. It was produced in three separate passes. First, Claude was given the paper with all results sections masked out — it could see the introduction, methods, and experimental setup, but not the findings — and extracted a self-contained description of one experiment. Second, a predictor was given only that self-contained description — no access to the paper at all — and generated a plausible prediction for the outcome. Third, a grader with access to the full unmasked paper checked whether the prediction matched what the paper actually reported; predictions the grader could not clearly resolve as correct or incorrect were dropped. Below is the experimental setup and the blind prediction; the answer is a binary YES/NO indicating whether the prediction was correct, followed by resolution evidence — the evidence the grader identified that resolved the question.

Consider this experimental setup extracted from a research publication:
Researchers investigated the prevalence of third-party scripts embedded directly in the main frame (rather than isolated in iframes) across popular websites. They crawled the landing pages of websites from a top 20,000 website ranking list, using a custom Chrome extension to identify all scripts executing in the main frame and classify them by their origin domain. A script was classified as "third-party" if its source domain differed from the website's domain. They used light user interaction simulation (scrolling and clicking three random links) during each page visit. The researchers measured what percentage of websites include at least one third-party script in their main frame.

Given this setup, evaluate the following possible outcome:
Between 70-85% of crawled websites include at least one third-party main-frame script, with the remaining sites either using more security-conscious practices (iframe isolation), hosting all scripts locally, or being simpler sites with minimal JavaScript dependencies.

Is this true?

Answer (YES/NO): NO